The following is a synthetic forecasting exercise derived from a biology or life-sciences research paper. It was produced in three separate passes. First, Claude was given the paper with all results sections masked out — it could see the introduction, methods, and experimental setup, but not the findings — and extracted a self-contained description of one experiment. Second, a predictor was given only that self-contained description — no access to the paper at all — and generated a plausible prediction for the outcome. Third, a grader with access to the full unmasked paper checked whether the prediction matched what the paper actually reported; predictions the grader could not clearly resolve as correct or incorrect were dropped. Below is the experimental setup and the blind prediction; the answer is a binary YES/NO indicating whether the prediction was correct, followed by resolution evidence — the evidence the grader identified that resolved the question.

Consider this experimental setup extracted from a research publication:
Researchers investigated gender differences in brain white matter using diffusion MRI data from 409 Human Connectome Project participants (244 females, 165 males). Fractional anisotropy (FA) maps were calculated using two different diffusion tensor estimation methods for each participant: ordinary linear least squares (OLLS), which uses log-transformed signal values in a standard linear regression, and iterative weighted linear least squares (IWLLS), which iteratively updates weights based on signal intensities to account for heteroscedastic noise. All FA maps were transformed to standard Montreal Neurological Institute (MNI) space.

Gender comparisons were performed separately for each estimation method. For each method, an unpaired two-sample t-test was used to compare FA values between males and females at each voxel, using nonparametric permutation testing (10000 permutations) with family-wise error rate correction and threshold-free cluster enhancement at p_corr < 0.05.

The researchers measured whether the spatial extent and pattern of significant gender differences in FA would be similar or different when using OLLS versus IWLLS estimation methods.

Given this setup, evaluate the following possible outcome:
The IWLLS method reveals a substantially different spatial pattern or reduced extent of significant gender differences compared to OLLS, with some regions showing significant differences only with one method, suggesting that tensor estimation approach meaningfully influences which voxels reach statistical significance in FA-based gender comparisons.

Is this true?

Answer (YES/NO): NO